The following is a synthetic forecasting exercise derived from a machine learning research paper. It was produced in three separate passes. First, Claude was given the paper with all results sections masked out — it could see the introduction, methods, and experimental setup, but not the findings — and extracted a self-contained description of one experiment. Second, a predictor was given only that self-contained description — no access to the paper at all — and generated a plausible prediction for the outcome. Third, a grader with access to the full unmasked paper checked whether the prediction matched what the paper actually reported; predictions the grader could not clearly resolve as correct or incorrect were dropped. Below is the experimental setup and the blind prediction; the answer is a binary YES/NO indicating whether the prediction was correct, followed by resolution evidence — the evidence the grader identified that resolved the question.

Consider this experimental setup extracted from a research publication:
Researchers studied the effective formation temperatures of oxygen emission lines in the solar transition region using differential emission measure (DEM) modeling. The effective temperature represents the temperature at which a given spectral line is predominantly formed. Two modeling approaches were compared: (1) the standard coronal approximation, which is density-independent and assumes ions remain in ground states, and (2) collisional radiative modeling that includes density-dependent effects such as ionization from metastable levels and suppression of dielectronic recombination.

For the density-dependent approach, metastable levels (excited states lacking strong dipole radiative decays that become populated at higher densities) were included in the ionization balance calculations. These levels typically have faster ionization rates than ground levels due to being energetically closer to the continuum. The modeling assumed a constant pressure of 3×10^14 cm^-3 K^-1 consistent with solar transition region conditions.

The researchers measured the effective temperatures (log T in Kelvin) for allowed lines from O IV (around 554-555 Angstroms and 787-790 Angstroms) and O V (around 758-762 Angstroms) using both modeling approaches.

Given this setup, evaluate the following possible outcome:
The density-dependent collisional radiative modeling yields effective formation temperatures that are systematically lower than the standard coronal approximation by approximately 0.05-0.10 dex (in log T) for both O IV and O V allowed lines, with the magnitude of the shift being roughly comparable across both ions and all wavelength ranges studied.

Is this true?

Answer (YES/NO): NO